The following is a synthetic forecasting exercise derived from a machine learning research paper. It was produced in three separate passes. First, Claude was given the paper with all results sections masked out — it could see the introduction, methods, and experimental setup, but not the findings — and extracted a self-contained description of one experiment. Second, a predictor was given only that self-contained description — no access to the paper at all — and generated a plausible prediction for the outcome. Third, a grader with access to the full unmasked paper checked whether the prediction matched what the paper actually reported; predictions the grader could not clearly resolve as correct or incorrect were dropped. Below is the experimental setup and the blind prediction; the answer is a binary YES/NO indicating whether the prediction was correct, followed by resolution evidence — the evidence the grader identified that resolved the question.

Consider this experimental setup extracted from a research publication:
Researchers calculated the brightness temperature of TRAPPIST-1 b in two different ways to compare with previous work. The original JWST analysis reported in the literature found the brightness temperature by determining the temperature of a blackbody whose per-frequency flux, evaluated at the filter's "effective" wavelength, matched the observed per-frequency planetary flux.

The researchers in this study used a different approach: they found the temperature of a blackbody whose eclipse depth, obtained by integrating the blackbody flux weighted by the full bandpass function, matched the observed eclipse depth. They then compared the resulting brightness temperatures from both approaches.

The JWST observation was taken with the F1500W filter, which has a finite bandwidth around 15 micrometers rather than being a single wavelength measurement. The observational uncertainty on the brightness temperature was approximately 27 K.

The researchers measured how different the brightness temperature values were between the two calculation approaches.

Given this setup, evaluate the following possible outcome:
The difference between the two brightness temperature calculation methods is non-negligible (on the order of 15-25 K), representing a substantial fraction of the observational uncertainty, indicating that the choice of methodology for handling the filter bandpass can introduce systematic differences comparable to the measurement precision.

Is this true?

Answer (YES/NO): NO